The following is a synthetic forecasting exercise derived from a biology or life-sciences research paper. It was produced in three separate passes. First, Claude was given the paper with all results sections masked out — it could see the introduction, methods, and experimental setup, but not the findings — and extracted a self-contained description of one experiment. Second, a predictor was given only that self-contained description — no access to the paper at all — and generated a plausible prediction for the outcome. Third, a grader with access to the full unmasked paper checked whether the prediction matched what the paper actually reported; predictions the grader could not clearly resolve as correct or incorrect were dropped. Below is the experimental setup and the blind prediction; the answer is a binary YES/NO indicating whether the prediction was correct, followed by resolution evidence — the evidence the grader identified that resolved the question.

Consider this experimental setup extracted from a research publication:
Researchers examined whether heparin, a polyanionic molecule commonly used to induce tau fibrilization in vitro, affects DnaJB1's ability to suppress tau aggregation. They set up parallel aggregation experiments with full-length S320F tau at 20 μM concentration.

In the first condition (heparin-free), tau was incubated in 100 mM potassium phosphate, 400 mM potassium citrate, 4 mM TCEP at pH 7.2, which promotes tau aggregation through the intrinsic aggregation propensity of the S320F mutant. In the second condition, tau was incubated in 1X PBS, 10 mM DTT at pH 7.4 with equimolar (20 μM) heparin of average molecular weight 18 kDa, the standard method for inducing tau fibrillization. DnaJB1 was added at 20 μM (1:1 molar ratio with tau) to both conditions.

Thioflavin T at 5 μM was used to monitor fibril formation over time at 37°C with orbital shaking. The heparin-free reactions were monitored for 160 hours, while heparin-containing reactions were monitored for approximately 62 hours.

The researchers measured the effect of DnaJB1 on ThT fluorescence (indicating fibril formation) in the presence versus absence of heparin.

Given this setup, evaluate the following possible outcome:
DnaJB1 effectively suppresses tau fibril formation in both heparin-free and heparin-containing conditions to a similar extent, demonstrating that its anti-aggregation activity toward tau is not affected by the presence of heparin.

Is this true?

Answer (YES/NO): NO